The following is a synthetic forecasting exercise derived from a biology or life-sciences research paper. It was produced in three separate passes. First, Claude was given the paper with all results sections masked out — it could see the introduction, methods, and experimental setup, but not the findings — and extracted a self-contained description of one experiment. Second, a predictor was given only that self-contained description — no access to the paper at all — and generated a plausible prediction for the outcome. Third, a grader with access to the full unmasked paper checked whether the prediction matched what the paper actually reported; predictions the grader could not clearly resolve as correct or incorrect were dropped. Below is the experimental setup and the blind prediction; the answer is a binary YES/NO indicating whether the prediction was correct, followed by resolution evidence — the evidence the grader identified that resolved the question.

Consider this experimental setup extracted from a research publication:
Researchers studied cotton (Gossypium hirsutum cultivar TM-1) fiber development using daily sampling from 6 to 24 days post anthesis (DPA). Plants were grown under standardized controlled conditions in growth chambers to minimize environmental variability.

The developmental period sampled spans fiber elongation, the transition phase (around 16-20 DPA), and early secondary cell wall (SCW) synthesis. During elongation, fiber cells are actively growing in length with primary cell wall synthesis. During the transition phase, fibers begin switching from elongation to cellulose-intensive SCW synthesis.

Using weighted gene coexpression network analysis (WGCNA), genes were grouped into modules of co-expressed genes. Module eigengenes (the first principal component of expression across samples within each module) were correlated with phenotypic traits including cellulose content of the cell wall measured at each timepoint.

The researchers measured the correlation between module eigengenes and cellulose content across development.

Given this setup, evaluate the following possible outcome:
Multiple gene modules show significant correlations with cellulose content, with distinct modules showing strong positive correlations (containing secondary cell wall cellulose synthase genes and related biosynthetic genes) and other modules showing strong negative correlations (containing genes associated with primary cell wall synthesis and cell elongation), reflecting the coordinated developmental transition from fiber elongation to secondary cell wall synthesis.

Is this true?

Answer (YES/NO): YES